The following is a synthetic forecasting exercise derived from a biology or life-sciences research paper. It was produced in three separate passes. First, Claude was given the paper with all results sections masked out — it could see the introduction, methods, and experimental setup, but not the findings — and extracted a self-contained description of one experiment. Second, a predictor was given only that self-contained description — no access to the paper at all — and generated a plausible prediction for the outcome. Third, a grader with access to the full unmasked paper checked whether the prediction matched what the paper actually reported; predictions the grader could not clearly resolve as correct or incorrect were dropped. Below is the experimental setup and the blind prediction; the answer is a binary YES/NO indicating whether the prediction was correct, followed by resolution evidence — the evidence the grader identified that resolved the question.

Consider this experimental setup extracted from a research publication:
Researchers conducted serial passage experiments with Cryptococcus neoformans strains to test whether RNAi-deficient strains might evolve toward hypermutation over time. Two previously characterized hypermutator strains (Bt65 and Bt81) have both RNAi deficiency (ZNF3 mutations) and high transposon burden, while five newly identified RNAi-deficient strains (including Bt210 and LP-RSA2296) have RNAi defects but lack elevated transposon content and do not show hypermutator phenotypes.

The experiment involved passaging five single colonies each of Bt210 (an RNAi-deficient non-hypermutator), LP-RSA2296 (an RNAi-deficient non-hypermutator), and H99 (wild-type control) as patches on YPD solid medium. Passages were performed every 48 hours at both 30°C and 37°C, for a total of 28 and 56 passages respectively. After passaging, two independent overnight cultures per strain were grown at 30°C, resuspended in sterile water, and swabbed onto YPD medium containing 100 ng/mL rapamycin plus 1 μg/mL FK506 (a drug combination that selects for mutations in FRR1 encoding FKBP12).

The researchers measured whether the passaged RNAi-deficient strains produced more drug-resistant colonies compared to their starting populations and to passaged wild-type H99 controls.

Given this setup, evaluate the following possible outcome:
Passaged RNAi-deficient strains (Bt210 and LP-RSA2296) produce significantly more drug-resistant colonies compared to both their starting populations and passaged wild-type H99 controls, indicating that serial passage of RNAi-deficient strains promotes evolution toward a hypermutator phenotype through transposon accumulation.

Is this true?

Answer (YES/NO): NO